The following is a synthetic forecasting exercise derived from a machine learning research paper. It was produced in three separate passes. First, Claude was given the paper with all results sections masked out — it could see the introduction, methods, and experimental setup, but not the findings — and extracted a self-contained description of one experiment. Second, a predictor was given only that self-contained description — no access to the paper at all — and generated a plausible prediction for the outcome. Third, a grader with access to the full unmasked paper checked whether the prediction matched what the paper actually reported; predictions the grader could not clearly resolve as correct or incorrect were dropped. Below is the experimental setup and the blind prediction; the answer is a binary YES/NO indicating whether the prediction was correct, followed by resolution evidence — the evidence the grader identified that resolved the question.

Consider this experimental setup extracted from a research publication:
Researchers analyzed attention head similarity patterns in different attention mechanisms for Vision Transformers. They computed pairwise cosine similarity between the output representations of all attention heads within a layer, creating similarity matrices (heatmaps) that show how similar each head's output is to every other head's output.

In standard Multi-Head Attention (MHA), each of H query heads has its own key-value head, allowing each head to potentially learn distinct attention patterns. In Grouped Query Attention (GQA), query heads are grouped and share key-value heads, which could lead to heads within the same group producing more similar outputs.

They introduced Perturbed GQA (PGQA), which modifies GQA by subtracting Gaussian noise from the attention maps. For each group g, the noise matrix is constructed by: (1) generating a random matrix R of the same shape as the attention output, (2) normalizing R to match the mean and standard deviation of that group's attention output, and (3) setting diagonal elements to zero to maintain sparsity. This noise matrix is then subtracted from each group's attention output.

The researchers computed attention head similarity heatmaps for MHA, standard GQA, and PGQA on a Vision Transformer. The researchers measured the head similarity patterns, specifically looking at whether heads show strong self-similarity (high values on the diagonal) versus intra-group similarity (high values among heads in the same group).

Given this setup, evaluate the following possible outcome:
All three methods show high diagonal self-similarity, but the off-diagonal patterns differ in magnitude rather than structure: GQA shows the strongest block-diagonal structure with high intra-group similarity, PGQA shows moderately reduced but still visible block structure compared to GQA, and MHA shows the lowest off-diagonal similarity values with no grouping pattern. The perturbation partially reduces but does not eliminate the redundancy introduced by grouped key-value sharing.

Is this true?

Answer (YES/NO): NO